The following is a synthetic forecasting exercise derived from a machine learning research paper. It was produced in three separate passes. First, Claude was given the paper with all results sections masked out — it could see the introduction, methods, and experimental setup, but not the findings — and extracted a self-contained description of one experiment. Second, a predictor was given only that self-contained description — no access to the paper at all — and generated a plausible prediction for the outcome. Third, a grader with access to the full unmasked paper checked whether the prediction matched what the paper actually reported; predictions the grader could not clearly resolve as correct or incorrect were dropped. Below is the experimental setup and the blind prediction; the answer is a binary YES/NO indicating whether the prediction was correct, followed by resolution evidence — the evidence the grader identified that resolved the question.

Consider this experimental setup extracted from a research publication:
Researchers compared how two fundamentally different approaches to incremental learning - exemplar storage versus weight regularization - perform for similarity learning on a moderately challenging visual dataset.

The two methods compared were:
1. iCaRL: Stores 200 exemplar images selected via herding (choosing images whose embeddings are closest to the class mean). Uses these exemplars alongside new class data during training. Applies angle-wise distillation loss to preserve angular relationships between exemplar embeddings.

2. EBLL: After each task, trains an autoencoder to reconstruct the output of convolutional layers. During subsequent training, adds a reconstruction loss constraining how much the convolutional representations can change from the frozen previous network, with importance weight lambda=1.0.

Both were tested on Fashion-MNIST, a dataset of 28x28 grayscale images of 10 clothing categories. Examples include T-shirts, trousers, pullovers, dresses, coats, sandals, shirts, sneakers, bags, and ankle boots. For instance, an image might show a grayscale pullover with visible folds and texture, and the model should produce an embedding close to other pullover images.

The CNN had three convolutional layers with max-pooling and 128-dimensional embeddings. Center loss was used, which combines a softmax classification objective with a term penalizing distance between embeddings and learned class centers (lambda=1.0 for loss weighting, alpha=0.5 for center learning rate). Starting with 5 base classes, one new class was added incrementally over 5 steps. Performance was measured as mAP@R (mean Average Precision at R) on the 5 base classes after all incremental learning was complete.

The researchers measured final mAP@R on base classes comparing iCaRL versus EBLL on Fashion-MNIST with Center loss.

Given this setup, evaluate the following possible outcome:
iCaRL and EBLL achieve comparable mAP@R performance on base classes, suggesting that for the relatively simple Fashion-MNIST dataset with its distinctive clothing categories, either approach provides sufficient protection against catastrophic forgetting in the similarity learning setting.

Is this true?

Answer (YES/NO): NO